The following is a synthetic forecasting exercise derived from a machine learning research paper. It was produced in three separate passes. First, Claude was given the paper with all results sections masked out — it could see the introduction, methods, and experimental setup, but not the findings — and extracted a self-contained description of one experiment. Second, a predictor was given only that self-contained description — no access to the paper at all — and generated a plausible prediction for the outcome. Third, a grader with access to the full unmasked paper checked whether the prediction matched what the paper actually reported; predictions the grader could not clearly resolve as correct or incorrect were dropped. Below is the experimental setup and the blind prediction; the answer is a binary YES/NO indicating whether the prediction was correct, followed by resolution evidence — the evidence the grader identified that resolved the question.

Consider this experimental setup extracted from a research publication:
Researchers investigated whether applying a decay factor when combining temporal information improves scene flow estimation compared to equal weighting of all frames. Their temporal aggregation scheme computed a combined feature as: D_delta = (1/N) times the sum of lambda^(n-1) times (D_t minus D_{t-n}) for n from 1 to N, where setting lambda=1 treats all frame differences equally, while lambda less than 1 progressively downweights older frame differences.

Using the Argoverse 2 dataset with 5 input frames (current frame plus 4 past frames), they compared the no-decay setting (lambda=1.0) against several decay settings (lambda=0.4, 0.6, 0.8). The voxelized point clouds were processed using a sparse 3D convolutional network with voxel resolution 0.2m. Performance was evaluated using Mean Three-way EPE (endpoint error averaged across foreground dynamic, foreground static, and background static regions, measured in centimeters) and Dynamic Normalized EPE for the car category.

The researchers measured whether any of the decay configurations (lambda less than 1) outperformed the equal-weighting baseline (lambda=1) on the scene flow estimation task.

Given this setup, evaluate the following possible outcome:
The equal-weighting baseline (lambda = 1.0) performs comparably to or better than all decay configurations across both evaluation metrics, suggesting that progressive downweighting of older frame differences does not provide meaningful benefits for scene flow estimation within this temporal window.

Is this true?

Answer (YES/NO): NO